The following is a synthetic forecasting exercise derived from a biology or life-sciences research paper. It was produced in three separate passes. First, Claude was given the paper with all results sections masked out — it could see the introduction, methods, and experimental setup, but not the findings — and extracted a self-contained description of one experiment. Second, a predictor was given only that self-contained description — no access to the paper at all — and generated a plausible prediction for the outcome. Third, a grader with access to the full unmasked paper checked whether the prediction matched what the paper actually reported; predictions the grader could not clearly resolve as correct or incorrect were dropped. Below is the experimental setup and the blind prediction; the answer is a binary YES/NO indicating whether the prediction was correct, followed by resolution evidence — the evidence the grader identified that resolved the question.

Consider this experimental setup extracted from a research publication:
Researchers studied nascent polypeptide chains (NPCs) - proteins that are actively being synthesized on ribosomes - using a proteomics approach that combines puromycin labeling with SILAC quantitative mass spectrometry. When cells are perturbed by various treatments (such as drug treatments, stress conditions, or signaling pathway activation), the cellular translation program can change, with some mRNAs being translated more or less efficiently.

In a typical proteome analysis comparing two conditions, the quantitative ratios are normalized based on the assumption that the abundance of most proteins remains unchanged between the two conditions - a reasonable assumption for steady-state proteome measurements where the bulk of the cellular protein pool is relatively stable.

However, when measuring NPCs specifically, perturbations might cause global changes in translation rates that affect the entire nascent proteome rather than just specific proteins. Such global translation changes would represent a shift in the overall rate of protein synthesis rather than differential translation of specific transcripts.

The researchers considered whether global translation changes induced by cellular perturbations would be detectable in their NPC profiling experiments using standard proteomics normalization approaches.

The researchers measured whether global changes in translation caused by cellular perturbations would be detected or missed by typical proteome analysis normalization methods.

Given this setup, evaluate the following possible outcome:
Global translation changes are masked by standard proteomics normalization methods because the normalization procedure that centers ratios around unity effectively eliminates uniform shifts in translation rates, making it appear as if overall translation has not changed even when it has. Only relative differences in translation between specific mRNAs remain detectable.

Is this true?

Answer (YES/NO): YES